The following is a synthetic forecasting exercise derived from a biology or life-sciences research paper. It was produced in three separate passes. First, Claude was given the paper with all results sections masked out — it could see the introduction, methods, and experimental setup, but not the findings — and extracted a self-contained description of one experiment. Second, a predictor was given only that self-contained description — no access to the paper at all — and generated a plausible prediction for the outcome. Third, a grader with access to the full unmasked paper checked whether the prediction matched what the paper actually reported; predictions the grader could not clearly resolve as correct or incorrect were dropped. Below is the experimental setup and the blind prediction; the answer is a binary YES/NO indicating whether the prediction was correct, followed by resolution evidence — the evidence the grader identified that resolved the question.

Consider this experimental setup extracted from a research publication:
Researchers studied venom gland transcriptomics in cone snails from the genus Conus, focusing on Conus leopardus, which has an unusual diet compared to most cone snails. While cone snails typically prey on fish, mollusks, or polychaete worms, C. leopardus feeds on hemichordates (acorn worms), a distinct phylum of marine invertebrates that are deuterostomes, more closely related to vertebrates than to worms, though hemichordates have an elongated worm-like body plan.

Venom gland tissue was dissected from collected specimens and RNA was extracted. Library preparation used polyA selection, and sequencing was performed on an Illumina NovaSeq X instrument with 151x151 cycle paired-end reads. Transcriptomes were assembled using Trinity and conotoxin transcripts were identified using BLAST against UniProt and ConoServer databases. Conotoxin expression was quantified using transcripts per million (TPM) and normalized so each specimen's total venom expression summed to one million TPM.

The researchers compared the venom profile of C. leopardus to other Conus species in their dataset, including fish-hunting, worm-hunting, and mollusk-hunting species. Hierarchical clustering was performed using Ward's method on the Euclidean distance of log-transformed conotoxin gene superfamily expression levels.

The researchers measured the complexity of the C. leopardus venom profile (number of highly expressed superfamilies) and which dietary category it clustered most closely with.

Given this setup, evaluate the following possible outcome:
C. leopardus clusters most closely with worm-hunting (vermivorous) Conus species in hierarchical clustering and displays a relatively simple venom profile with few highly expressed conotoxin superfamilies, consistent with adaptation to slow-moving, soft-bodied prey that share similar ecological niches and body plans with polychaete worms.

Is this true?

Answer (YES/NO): NO